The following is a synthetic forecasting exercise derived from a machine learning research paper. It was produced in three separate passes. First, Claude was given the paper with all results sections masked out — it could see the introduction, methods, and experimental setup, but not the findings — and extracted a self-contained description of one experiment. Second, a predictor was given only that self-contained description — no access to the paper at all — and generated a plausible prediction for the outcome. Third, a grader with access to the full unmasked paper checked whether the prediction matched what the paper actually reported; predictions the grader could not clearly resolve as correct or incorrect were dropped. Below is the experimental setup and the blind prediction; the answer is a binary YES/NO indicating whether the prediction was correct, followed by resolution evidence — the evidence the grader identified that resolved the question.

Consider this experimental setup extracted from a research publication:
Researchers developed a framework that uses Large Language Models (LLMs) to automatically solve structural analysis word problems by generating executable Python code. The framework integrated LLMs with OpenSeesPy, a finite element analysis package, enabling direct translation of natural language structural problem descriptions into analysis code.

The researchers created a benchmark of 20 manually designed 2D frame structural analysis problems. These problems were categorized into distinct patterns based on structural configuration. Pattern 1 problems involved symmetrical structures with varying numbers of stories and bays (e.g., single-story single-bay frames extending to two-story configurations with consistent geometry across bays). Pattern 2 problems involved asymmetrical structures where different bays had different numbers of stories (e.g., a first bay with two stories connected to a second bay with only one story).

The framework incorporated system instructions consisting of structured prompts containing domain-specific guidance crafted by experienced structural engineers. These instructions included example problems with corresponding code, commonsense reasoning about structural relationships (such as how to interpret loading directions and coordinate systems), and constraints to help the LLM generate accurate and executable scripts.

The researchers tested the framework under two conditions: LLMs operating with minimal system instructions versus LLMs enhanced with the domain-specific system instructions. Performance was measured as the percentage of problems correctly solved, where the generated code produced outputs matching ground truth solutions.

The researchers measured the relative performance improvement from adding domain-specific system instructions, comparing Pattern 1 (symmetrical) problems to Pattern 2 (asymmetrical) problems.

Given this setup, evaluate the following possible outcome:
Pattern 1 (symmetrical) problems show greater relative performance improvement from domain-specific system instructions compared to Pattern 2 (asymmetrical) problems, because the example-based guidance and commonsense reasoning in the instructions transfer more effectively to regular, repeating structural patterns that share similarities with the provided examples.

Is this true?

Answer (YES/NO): NO